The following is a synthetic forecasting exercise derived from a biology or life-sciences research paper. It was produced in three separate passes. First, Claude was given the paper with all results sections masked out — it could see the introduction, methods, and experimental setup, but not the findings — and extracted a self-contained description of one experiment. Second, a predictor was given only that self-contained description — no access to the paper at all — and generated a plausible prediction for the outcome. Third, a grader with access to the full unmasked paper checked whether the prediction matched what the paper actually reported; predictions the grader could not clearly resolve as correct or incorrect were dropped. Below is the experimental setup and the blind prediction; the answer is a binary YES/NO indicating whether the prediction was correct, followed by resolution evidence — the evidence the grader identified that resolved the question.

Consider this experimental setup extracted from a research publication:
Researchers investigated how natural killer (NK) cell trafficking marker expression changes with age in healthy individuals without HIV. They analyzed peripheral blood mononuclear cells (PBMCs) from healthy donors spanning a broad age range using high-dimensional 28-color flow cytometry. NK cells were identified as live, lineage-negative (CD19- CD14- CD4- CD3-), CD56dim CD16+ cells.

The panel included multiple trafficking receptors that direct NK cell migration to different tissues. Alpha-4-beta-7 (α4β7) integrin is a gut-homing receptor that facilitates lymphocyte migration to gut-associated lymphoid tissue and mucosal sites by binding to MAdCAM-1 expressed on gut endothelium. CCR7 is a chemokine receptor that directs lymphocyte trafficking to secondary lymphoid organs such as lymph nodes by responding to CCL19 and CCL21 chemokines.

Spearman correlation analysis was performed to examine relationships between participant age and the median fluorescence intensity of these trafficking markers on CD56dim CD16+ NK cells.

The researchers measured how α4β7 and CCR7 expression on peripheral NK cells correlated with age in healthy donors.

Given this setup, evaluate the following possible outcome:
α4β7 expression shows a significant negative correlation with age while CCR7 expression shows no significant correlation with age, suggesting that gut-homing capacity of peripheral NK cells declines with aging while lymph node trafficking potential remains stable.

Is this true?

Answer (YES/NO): NO